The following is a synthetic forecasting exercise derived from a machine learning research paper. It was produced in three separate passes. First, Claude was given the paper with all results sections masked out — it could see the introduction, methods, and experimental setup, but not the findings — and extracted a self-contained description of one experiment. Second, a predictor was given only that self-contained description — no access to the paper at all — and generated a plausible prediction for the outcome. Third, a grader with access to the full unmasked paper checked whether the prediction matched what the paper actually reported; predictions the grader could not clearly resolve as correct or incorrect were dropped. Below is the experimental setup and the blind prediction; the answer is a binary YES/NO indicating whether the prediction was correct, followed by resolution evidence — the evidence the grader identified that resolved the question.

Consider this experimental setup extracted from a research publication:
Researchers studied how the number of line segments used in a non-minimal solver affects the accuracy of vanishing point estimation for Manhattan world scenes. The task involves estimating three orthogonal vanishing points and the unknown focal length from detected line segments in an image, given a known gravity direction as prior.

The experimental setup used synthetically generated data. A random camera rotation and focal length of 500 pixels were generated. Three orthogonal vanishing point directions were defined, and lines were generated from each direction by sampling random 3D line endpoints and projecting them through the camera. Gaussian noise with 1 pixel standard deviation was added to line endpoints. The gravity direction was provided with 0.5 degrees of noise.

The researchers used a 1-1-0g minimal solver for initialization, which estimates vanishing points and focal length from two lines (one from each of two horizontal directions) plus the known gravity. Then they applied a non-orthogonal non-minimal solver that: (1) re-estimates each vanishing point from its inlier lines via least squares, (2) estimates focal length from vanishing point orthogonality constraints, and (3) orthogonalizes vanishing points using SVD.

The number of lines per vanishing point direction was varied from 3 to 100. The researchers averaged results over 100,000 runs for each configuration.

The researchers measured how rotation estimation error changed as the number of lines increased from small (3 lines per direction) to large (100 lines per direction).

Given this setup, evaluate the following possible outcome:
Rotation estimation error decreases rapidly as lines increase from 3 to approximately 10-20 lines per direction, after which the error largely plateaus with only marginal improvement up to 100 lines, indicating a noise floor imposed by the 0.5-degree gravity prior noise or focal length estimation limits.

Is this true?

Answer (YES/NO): YES